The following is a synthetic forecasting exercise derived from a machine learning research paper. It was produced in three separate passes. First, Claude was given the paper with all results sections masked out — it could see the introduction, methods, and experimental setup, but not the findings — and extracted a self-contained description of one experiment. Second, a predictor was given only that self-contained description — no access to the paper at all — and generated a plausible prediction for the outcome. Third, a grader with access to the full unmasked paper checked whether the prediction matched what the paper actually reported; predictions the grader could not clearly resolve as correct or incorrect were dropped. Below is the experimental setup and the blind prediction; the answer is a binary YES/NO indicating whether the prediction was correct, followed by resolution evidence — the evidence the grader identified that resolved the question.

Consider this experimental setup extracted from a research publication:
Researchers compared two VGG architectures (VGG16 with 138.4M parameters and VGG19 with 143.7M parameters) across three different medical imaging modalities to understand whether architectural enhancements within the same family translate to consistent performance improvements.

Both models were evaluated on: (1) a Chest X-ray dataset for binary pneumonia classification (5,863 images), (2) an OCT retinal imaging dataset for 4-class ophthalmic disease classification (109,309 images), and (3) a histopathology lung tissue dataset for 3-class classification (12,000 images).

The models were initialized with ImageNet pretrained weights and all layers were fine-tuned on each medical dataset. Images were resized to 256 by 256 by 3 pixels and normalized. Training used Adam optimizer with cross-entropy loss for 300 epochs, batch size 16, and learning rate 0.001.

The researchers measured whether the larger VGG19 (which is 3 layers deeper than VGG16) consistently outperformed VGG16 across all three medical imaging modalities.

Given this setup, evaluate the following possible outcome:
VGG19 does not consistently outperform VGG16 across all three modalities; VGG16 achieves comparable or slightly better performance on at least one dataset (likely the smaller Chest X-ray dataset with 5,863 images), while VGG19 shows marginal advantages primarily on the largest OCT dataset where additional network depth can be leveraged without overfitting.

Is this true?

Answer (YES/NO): NO